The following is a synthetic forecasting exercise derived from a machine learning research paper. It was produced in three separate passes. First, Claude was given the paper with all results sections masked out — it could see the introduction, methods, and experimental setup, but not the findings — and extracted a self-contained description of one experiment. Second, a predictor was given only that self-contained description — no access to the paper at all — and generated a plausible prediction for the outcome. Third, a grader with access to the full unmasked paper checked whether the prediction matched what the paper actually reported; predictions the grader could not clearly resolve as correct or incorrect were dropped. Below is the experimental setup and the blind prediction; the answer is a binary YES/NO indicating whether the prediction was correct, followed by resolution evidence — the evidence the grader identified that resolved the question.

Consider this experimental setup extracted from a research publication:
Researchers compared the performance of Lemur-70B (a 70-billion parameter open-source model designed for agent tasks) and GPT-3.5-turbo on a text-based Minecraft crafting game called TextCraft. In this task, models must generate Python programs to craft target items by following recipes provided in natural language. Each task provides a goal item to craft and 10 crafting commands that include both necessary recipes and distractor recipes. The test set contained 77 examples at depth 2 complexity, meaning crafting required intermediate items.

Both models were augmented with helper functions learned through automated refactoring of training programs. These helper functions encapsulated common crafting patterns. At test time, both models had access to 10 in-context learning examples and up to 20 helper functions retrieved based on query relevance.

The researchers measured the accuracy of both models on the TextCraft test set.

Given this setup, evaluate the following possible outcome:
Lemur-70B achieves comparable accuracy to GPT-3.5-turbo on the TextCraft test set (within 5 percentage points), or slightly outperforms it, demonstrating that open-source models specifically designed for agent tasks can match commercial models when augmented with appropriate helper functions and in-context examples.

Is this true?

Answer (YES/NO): YES